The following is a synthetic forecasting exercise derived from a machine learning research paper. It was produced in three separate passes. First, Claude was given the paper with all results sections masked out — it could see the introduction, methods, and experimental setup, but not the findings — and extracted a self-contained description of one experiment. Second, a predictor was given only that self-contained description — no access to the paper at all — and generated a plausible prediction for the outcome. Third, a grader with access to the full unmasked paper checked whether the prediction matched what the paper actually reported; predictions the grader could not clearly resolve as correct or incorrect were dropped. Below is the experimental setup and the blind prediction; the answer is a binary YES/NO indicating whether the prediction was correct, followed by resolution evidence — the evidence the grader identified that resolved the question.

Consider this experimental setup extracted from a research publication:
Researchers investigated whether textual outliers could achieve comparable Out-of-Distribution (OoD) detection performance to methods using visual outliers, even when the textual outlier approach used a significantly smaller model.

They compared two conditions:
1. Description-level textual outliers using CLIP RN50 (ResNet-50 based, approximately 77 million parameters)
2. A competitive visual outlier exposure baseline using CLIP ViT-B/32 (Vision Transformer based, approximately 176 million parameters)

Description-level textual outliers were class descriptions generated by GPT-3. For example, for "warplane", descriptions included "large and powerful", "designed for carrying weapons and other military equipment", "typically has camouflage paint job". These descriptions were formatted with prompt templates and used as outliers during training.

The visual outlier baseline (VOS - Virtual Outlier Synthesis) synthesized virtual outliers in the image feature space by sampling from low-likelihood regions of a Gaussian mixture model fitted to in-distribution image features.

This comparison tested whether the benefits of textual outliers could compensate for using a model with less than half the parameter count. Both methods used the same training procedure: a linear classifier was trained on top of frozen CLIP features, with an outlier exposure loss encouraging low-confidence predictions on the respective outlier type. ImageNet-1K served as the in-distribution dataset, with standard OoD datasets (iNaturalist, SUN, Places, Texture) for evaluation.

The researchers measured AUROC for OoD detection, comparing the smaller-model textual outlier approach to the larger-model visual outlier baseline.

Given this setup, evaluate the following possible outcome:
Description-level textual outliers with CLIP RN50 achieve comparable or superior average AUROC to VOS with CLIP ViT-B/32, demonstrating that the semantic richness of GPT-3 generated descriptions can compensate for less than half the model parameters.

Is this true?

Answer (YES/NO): YES